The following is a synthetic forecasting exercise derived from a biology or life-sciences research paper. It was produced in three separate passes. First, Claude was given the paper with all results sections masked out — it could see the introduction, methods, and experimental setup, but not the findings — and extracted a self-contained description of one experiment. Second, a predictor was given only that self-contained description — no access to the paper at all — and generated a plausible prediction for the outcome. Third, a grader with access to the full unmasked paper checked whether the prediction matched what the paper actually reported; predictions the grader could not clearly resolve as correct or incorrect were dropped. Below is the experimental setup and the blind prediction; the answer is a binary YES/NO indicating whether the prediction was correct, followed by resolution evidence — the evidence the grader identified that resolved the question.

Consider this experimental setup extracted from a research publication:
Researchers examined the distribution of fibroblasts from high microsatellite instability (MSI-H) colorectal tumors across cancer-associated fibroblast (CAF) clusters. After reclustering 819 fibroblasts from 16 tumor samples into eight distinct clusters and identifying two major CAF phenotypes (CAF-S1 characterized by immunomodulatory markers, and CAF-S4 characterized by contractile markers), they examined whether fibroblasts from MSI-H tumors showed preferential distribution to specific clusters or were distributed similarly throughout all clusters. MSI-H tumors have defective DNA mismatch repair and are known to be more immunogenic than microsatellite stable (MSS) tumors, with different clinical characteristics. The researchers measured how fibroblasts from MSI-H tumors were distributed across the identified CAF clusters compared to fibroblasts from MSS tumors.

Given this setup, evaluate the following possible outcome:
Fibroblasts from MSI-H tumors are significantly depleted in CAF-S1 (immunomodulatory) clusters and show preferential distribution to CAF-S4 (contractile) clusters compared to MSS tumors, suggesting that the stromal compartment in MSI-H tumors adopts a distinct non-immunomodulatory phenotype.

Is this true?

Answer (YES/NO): NO